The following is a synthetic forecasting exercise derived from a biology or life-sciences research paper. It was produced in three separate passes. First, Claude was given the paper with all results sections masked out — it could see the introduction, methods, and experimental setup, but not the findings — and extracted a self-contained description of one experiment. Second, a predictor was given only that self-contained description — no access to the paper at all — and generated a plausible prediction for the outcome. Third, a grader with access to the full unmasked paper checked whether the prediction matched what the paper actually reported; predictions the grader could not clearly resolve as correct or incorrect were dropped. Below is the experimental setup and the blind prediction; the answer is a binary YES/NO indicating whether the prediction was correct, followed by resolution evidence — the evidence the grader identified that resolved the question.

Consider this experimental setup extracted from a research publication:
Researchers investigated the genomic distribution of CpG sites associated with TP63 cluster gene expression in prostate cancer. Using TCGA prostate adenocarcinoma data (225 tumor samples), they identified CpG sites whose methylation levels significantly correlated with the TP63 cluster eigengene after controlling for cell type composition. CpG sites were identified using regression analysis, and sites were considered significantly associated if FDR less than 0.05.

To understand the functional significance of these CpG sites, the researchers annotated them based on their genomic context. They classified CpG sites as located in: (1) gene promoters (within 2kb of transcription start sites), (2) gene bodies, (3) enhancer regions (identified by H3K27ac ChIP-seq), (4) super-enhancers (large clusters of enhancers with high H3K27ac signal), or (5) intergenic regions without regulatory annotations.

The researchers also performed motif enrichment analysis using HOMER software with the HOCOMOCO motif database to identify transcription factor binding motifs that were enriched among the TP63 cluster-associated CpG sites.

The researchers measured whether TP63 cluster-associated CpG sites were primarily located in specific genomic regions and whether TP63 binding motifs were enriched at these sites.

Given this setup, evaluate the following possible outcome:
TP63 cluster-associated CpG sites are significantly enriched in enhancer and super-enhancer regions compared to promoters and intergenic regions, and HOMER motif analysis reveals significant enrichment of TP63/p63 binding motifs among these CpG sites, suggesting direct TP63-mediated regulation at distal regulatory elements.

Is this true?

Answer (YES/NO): YES